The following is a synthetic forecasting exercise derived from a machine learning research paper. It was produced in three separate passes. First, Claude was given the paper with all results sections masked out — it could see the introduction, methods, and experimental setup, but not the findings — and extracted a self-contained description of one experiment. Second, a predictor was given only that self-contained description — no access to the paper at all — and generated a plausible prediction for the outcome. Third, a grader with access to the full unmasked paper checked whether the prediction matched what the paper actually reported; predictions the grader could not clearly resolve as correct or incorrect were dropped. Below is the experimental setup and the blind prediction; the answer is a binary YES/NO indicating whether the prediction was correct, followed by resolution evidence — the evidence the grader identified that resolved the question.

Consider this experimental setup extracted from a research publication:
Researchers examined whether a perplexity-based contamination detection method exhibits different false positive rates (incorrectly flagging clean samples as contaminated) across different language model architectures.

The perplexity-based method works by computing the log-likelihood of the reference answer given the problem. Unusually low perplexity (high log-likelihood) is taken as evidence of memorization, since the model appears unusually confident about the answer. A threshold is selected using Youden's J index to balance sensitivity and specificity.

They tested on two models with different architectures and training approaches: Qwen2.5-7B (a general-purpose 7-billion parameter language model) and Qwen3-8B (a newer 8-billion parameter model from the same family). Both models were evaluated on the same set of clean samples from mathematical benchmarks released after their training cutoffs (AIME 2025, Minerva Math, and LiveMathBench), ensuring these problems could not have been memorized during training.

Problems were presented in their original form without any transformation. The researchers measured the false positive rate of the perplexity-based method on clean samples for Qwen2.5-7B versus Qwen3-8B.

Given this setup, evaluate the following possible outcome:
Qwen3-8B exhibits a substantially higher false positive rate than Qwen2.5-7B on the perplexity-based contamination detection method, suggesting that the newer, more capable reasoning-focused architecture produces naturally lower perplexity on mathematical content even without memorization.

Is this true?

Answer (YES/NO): YES